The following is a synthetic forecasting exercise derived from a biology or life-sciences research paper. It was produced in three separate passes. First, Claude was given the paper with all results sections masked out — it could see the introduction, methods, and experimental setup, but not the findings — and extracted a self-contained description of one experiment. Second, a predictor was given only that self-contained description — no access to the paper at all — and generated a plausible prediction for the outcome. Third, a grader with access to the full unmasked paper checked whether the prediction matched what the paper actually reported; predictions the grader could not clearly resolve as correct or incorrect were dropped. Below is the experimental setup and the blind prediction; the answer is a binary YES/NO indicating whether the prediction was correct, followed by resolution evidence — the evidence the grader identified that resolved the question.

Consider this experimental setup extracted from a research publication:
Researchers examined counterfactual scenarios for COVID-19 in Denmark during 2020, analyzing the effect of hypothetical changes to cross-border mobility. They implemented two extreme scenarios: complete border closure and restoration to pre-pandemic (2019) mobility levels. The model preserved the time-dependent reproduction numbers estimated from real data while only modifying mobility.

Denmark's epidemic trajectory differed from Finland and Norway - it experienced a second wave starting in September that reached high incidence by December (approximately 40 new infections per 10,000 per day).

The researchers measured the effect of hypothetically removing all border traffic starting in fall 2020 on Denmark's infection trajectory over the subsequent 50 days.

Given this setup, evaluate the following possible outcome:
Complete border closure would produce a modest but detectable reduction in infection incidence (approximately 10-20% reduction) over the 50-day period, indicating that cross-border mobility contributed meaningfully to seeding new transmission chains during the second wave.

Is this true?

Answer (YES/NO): NO